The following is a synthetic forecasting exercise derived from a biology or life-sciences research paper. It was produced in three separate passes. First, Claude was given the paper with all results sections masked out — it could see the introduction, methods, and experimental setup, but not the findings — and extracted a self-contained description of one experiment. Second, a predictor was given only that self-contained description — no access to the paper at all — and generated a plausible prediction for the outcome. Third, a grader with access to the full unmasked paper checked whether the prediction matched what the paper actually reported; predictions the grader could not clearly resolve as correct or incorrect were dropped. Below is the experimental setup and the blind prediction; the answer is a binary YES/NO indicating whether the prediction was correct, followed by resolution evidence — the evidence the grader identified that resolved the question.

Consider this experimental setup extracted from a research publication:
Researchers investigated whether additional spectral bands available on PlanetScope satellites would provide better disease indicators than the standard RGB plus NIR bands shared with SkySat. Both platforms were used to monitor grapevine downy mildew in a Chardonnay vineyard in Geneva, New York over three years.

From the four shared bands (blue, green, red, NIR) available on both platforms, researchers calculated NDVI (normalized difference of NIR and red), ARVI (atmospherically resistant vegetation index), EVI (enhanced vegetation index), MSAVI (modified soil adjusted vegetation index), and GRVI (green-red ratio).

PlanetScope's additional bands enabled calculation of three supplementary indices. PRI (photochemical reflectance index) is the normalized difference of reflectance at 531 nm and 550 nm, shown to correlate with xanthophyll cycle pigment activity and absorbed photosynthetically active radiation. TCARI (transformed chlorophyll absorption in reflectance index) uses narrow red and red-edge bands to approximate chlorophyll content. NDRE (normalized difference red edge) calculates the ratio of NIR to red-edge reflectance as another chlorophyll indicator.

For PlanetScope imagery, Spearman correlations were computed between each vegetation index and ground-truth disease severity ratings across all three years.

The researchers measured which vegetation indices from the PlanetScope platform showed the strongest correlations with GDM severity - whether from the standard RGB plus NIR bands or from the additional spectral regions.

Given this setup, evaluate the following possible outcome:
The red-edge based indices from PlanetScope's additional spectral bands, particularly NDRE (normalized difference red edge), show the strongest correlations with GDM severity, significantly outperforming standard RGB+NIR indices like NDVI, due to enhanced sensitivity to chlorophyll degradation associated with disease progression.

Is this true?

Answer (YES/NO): NO